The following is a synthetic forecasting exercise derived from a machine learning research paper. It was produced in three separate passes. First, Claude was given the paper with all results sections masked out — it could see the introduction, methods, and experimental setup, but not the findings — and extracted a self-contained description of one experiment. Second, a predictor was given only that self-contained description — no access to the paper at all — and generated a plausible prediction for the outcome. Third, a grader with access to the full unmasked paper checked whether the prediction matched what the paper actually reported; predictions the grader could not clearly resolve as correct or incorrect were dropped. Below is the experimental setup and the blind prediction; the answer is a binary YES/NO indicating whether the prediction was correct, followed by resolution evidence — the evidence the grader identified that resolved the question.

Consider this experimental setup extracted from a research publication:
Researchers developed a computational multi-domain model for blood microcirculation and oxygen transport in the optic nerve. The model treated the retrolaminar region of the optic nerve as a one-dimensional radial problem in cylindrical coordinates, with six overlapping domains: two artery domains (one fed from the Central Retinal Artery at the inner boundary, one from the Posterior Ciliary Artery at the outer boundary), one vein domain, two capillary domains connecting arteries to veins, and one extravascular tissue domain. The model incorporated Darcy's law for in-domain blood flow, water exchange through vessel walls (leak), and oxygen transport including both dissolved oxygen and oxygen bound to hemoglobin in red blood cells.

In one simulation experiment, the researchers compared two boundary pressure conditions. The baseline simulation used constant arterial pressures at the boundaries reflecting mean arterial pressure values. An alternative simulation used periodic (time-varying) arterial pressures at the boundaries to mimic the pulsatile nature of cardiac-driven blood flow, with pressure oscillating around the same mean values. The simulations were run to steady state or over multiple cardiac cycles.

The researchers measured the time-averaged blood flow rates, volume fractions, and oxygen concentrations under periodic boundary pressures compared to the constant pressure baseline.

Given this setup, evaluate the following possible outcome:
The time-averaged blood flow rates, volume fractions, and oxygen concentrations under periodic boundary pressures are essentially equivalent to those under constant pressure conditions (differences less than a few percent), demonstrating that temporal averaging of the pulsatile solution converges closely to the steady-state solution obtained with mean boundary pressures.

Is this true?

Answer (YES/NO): YES